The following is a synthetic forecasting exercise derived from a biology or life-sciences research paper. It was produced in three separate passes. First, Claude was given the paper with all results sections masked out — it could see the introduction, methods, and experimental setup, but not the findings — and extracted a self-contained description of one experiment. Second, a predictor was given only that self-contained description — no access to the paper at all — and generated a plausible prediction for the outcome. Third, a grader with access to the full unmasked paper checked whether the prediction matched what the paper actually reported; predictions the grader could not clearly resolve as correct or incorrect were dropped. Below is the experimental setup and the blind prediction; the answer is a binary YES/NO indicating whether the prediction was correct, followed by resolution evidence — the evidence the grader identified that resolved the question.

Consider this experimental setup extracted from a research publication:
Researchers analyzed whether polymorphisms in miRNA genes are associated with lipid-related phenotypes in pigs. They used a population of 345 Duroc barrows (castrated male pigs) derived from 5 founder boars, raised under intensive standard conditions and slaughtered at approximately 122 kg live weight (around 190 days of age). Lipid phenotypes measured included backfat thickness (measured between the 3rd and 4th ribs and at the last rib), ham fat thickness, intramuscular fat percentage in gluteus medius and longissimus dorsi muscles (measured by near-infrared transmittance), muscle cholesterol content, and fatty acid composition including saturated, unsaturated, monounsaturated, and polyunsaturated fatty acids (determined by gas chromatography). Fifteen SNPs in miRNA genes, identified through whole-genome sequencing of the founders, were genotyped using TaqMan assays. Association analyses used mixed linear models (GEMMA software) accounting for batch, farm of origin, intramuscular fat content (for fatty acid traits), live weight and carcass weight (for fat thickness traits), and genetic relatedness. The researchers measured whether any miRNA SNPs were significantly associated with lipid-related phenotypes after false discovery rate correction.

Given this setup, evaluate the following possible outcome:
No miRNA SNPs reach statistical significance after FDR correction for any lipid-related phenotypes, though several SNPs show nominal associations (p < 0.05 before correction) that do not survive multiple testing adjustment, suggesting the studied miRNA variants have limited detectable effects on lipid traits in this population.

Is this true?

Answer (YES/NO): NO